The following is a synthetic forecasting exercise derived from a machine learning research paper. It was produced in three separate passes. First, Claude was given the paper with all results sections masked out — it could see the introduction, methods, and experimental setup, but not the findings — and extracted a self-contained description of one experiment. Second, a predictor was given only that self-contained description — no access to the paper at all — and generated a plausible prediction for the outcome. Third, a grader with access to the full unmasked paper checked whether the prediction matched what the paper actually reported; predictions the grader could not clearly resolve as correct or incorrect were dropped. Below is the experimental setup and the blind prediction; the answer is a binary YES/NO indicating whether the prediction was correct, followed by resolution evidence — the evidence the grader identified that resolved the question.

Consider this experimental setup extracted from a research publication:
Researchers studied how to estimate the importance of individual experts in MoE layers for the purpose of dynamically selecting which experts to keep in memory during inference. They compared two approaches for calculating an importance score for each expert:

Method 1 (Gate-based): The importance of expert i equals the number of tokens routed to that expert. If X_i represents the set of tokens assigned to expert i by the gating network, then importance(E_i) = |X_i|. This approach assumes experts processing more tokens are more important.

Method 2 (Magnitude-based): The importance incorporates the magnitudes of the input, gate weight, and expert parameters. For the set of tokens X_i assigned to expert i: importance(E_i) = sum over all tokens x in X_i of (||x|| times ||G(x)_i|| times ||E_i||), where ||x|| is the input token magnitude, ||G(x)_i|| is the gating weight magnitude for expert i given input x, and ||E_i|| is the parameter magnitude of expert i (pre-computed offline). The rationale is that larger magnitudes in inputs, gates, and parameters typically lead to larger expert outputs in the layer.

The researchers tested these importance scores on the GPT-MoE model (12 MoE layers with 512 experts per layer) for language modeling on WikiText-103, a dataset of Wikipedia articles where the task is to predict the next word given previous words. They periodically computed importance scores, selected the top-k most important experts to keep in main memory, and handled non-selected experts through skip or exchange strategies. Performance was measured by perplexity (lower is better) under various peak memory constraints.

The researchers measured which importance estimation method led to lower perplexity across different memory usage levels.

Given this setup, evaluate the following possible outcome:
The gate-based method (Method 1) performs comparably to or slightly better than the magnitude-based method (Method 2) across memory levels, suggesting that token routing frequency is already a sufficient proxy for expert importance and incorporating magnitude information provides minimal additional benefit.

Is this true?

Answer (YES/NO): NO